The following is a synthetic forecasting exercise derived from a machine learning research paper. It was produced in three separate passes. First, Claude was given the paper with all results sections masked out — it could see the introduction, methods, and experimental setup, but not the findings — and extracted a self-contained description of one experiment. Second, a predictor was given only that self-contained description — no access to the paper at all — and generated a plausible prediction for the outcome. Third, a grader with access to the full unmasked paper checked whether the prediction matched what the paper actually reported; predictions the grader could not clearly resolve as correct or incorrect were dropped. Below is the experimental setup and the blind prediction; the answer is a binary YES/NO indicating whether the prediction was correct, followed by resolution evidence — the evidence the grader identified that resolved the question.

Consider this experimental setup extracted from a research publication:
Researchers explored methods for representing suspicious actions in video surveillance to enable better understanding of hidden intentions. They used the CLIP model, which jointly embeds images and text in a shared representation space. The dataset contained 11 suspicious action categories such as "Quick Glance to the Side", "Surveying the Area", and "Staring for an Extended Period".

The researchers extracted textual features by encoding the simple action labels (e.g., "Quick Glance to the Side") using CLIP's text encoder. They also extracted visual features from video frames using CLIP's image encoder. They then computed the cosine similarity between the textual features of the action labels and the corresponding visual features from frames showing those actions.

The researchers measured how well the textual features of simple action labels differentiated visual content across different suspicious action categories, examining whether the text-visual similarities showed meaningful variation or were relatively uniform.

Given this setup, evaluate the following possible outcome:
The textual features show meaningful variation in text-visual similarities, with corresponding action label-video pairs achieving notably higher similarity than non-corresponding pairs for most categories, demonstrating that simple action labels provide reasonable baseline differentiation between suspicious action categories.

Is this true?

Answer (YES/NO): NO